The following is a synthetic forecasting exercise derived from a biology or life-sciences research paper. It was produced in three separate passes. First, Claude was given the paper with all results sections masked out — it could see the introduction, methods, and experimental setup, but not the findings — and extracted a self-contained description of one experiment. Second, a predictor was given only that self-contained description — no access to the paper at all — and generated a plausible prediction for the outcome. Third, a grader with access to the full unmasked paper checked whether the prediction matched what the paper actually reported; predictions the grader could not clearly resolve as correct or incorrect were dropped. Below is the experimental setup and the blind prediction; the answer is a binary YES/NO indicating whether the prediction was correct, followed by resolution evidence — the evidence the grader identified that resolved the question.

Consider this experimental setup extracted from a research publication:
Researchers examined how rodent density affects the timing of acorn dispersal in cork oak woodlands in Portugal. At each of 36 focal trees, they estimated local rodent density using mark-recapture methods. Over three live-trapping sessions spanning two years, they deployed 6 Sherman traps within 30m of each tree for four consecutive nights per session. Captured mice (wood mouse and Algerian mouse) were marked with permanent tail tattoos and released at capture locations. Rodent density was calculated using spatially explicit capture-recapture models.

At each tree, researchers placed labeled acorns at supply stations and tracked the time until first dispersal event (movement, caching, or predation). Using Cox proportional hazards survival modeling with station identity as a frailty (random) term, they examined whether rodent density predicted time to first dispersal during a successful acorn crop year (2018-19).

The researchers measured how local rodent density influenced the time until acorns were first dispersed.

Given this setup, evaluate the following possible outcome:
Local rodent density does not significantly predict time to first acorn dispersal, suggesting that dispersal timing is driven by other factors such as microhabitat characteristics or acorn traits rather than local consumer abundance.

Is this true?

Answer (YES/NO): NO